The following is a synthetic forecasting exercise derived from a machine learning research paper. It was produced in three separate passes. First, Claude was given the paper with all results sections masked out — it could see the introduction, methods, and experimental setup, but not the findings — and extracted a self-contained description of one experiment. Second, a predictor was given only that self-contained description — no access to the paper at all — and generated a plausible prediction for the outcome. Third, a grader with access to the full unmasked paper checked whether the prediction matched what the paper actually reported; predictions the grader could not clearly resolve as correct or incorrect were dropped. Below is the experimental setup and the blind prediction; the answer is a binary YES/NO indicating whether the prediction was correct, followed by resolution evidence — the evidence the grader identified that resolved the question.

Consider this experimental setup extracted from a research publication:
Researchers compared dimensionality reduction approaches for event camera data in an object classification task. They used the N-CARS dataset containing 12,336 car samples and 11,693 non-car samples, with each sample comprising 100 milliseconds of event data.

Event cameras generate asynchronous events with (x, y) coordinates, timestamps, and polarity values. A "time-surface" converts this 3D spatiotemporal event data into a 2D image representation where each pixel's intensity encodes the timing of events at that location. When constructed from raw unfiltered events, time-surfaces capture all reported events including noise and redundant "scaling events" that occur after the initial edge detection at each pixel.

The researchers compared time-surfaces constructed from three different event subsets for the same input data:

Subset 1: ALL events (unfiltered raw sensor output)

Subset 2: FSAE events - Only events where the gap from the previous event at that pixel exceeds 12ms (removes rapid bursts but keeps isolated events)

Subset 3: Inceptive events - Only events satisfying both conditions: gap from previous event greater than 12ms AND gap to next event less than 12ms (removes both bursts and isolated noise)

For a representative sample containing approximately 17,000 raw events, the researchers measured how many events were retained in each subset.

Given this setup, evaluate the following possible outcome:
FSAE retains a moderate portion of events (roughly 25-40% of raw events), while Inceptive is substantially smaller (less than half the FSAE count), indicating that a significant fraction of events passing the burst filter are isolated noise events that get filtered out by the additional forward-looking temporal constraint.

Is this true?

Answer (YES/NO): NO